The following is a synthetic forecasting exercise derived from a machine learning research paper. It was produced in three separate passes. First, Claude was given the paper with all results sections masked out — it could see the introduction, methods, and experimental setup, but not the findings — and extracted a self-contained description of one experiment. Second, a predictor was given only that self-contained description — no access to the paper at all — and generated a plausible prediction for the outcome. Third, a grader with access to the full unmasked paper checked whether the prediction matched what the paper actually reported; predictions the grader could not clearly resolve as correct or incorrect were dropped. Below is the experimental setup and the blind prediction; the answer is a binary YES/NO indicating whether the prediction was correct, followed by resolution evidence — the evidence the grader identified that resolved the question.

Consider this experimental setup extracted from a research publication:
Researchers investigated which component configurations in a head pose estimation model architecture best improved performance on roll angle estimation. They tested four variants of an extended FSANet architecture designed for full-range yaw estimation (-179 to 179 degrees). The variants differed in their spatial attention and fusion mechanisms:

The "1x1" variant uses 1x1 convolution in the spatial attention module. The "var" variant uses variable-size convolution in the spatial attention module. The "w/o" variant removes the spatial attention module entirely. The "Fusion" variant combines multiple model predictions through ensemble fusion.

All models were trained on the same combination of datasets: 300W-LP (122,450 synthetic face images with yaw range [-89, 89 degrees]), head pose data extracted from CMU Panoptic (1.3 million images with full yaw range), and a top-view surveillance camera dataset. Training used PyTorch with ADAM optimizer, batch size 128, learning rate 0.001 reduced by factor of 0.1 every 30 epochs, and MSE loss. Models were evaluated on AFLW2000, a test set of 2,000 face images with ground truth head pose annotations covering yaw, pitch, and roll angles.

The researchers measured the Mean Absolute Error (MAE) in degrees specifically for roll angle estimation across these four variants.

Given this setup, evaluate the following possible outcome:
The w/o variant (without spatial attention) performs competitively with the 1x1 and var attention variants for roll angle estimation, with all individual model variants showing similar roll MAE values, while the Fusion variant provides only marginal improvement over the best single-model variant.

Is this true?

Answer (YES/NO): YES